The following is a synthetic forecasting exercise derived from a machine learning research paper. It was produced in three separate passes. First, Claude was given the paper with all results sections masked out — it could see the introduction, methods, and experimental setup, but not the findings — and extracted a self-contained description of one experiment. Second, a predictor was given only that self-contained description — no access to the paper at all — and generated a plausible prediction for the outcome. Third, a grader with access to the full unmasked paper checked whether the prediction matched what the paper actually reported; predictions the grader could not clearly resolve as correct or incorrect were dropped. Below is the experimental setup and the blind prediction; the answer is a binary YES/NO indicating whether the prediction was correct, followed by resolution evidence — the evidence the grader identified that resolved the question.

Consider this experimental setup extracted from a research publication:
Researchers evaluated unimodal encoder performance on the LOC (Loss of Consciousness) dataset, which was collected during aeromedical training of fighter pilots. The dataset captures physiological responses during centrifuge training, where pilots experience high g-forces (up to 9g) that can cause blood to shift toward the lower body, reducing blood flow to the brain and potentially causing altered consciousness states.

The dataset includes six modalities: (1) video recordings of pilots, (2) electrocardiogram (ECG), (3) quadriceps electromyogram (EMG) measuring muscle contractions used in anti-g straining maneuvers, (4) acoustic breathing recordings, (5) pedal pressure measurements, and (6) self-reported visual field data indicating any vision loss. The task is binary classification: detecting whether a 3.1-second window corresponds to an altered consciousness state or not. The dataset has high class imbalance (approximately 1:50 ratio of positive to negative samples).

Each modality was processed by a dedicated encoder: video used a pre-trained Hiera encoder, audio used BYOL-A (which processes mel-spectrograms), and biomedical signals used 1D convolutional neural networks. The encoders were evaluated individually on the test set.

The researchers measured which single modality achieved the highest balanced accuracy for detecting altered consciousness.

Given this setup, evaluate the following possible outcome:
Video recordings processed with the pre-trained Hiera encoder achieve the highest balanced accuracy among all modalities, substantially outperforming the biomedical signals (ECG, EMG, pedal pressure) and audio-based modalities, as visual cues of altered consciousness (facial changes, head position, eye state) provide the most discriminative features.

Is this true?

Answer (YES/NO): YES